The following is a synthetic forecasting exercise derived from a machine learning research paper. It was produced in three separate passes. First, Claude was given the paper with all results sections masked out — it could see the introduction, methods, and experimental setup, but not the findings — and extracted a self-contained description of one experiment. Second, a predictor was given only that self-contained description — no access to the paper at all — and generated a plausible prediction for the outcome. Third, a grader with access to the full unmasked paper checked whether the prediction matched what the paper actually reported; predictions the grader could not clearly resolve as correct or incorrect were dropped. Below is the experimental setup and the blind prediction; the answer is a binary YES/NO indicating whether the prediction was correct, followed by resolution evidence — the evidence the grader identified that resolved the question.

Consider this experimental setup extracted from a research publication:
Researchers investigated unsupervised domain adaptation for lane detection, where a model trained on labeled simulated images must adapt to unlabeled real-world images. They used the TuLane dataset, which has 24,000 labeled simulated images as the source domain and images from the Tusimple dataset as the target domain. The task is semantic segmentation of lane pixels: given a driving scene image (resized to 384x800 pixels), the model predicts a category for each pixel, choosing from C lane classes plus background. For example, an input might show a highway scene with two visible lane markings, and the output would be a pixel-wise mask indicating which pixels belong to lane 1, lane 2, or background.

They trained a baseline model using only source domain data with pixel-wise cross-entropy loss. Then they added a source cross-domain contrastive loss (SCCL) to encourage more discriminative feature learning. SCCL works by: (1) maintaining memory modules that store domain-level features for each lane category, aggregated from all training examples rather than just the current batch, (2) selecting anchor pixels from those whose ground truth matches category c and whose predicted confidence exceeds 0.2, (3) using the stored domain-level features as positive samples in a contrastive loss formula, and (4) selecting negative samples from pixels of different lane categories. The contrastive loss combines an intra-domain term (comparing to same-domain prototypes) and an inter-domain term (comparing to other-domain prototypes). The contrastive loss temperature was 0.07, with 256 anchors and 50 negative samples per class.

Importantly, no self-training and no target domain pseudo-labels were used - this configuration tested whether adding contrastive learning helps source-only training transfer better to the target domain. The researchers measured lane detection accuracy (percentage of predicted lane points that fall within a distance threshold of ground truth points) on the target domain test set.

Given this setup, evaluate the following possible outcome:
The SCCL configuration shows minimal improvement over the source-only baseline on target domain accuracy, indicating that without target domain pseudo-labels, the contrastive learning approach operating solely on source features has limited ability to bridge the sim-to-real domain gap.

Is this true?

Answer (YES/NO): NO